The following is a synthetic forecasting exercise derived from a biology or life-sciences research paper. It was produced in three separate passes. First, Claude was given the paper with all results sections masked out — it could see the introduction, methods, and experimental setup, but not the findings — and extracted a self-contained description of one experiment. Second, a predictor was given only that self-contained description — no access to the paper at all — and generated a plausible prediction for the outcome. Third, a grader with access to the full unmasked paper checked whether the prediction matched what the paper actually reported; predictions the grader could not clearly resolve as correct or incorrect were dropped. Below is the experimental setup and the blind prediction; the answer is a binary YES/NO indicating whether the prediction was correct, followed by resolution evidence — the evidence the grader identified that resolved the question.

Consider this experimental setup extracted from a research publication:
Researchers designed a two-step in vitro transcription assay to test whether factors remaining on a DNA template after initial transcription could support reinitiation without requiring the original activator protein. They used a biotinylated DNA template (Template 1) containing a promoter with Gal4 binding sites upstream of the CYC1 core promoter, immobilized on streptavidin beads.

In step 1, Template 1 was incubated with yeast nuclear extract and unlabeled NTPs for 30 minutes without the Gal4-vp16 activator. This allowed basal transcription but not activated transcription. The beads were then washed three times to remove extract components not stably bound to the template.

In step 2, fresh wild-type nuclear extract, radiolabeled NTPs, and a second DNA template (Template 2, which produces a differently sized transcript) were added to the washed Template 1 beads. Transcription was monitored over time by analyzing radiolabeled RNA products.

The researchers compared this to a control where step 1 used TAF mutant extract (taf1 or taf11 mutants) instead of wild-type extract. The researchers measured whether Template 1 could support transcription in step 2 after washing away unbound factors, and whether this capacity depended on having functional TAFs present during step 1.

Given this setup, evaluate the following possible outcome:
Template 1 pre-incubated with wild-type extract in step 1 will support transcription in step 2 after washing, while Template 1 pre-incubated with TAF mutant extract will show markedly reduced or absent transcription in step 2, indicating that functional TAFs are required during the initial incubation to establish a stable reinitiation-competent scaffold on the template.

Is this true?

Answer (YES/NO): NO